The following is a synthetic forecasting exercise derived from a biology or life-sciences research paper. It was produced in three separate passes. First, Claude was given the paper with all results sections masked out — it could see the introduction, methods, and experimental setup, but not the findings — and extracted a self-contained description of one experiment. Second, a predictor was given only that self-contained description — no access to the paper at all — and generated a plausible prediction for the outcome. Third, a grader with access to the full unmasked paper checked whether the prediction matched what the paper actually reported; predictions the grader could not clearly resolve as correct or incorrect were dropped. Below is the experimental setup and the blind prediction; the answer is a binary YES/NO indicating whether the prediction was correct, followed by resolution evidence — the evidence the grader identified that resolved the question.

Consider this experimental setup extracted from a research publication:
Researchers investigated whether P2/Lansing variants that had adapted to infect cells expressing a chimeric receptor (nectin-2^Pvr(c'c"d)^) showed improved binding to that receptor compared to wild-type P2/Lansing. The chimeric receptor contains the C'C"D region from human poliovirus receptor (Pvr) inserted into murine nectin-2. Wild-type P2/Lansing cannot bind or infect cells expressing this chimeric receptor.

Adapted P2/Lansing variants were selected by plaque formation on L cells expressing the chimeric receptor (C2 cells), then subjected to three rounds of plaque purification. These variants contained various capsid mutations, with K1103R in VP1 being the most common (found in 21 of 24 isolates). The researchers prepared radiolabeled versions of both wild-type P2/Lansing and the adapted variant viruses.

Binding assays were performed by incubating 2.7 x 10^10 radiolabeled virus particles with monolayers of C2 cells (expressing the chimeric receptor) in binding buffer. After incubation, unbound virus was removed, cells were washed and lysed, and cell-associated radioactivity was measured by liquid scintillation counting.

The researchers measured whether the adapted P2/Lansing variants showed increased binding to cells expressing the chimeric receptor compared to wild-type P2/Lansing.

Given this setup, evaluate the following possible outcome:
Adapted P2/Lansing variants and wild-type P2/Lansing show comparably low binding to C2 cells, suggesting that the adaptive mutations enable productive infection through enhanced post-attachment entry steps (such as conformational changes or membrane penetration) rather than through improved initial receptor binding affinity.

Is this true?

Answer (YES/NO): NO